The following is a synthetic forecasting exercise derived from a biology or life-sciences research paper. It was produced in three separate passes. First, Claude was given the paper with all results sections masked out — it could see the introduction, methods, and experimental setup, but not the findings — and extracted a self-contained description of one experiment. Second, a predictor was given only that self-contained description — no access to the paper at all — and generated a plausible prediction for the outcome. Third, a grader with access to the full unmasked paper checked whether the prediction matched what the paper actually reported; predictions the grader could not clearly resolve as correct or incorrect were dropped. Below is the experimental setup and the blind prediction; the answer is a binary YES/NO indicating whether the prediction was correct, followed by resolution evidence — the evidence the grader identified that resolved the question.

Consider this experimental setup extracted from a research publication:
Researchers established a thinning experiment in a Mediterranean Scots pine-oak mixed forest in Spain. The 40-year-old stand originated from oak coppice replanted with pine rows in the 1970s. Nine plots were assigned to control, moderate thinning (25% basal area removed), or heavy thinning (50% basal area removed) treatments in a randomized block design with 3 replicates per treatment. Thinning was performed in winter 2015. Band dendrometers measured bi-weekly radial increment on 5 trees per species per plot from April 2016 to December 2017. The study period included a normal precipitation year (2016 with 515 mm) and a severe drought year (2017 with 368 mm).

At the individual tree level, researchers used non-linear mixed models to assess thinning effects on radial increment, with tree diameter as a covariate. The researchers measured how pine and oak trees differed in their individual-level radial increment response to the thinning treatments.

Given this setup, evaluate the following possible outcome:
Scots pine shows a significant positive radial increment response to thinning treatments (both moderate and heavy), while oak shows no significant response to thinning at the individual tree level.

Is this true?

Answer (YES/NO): NO